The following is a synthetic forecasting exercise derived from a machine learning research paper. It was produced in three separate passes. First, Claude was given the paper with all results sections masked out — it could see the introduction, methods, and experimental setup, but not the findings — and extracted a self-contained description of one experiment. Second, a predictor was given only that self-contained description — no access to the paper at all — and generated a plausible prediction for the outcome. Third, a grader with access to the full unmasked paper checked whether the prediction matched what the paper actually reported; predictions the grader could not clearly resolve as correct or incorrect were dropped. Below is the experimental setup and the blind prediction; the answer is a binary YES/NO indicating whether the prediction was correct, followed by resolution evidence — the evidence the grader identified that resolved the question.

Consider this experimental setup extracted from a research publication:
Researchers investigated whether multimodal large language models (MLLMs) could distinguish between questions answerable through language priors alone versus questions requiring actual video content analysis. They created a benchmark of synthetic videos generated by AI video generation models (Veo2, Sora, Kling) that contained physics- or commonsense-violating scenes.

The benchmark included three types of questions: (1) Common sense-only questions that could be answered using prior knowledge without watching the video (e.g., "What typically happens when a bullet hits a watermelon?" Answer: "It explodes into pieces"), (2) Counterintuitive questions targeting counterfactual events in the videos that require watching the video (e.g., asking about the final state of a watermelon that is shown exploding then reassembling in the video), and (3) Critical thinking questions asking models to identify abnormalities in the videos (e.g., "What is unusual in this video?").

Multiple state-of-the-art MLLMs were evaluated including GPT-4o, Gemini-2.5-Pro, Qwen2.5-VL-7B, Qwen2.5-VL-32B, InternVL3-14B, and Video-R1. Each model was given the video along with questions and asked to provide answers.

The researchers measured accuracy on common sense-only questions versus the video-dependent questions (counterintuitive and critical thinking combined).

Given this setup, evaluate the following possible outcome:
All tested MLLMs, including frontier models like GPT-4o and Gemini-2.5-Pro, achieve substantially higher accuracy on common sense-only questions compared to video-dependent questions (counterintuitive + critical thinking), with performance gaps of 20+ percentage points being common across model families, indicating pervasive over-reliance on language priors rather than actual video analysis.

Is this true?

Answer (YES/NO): YES